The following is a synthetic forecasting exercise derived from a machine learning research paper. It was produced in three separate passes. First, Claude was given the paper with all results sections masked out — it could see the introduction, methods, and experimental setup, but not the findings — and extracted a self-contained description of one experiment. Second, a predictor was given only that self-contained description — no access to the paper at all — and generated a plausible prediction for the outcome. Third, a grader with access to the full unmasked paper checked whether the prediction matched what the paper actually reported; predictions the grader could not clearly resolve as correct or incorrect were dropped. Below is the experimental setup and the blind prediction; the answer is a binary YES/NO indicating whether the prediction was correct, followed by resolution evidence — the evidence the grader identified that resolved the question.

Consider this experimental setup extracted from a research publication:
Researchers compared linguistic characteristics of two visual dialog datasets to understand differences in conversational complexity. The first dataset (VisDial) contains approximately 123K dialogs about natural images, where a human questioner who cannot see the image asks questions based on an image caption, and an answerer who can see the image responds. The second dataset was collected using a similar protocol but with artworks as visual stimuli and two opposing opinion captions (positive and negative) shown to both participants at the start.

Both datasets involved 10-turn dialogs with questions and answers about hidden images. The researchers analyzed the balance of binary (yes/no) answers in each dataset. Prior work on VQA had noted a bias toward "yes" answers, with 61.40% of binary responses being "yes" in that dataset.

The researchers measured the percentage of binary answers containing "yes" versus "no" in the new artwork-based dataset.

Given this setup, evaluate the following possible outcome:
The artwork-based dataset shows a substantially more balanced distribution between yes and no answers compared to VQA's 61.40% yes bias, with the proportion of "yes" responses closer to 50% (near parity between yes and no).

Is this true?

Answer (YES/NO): YES